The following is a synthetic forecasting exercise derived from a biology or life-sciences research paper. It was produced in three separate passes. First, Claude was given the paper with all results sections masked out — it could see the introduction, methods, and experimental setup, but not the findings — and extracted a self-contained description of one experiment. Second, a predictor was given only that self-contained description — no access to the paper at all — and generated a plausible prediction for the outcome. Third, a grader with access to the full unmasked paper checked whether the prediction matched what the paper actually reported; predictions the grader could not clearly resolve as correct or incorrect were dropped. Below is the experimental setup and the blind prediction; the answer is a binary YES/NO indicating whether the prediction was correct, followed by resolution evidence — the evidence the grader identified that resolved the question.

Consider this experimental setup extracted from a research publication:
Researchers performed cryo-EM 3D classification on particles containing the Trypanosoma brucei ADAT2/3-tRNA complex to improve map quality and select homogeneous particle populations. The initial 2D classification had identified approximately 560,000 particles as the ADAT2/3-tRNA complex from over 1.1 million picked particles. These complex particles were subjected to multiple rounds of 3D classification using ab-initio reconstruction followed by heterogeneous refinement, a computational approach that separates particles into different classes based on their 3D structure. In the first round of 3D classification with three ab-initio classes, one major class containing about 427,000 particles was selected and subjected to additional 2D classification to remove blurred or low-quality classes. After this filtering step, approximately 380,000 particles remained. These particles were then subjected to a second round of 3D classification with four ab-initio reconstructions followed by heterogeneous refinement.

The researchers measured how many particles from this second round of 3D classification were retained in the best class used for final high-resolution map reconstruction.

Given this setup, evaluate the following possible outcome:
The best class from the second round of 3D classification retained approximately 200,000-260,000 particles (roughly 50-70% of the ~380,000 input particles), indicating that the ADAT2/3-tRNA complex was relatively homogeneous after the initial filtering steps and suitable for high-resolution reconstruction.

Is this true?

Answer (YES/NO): NO